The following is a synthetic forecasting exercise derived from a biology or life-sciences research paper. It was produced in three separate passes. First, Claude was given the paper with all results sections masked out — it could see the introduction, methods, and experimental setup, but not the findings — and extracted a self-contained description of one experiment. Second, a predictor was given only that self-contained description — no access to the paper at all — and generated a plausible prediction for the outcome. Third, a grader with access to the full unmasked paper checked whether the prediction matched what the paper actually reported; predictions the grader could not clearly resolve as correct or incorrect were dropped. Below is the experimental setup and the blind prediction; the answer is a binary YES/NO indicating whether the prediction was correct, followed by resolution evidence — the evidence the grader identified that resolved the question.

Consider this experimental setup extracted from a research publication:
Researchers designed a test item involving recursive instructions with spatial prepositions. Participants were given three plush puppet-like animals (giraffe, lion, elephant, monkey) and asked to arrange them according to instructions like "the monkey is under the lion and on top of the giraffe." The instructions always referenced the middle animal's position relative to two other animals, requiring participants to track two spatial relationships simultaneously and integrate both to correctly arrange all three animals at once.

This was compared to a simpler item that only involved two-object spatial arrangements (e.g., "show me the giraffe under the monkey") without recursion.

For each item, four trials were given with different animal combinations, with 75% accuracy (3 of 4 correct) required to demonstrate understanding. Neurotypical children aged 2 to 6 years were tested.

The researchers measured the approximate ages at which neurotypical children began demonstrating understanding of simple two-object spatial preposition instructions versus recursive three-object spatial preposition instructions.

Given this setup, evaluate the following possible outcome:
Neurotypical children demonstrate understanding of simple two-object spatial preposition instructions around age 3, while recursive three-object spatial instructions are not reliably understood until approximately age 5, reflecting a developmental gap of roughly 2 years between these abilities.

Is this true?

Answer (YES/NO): NO